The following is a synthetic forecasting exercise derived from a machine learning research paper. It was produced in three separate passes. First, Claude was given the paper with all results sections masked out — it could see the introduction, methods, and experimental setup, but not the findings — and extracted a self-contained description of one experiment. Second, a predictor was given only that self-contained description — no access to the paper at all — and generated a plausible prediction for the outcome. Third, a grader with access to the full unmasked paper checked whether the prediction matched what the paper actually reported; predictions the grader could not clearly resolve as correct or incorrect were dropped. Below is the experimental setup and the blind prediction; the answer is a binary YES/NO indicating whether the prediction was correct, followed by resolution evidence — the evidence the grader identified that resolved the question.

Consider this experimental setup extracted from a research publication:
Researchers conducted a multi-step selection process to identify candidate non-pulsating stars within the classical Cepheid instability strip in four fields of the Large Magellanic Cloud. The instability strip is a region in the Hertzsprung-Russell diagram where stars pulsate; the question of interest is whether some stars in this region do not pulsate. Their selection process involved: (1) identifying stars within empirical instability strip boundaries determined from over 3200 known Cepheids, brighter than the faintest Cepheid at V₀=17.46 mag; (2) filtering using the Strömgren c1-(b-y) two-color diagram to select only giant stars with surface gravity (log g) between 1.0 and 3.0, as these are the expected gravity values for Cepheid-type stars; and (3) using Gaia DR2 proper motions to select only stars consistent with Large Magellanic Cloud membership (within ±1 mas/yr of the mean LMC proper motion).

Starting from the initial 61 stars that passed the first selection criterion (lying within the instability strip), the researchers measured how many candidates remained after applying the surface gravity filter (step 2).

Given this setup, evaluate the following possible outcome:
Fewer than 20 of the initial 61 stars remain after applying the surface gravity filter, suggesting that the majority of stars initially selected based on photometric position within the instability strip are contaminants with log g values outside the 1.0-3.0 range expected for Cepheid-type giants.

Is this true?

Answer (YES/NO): NO